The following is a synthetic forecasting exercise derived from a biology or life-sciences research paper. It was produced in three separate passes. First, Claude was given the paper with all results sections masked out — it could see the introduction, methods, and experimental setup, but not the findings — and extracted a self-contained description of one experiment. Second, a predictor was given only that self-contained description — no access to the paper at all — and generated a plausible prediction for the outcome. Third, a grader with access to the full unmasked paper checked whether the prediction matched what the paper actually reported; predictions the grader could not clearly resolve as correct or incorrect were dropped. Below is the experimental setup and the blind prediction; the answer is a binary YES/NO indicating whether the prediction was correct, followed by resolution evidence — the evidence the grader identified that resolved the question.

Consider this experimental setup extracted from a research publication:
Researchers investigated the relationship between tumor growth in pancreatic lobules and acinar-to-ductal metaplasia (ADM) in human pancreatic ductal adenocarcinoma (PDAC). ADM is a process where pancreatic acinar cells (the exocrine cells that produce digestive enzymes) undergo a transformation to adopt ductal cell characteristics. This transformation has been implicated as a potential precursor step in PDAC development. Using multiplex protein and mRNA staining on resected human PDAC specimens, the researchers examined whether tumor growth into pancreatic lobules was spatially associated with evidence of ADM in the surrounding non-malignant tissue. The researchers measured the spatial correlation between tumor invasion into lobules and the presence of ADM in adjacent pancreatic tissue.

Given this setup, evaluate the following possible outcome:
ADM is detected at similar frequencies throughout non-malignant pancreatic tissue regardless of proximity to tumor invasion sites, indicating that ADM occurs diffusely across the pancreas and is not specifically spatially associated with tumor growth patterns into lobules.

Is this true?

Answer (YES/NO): NO